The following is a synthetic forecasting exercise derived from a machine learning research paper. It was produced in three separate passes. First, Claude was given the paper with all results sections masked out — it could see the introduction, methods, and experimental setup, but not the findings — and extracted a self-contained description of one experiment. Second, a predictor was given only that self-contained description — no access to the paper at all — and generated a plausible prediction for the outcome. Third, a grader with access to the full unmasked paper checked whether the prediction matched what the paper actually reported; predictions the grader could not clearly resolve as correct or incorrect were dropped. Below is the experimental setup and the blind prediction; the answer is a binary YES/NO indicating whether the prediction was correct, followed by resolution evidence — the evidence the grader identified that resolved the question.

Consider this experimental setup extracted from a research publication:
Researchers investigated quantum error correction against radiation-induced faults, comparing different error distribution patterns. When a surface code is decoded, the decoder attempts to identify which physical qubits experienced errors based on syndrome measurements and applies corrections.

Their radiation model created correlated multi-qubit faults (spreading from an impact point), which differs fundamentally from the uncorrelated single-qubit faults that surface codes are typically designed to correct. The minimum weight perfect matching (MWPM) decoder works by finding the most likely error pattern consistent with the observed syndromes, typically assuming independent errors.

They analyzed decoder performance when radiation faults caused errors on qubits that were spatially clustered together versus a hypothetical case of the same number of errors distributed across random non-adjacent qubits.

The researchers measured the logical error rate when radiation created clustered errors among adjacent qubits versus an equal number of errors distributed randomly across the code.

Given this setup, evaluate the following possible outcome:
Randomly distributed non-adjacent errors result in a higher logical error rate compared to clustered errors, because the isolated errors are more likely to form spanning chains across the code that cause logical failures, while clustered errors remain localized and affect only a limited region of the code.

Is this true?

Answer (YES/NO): NO